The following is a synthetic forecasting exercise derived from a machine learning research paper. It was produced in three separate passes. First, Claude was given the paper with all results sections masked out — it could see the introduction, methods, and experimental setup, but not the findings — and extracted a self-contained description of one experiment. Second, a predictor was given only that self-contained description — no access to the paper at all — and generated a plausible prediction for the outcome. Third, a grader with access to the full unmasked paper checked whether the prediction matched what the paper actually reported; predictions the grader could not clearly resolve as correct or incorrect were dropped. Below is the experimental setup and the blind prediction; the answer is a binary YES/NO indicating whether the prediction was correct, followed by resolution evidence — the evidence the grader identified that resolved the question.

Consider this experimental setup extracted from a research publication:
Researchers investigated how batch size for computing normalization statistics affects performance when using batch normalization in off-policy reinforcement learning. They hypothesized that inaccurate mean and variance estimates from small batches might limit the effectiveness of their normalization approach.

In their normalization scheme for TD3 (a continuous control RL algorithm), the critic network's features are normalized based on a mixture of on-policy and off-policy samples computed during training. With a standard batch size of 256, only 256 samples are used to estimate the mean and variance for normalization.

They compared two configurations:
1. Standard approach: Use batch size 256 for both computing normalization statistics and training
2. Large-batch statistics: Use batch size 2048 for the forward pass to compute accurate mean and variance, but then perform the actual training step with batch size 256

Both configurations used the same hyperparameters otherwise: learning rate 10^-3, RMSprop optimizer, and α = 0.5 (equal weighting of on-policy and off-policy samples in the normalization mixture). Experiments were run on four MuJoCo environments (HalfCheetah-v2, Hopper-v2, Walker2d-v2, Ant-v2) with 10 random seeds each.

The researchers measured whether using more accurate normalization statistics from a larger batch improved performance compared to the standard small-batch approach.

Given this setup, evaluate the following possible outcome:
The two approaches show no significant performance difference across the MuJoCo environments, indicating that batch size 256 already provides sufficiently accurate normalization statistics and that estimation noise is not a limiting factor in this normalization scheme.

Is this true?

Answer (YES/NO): NO